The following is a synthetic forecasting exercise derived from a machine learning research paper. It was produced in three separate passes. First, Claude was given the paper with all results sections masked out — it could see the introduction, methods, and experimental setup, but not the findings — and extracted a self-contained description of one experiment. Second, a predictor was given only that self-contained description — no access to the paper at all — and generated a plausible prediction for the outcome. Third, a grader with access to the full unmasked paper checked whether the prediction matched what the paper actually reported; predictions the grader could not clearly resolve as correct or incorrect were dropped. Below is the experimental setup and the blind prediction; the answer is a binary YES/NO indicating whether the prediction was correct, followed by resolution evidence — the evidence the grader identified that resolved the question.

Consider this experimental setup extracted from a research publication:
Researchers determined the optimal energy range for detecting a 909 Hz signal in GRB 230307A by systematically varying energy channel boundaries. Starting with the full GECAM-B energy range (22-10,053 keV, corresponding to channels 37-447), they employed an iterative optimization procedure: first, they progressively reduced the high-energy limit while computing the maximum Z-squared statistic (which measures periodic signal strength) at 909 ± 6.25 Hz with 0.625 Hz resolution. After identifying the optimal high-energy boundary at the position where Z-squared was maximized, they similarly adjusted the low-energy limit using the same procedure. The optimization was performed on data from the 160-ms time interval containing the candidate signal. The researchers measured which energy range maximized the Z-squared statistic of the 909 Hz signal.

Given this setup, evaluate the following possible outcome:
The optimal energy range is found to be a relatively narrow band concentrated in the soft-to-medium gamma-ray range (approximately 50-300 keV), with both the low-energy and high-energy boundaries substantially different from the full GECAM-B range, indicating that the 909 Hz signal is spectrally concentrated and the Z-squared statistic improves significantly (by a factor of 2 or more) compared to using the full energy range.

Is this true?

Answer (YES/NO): NO